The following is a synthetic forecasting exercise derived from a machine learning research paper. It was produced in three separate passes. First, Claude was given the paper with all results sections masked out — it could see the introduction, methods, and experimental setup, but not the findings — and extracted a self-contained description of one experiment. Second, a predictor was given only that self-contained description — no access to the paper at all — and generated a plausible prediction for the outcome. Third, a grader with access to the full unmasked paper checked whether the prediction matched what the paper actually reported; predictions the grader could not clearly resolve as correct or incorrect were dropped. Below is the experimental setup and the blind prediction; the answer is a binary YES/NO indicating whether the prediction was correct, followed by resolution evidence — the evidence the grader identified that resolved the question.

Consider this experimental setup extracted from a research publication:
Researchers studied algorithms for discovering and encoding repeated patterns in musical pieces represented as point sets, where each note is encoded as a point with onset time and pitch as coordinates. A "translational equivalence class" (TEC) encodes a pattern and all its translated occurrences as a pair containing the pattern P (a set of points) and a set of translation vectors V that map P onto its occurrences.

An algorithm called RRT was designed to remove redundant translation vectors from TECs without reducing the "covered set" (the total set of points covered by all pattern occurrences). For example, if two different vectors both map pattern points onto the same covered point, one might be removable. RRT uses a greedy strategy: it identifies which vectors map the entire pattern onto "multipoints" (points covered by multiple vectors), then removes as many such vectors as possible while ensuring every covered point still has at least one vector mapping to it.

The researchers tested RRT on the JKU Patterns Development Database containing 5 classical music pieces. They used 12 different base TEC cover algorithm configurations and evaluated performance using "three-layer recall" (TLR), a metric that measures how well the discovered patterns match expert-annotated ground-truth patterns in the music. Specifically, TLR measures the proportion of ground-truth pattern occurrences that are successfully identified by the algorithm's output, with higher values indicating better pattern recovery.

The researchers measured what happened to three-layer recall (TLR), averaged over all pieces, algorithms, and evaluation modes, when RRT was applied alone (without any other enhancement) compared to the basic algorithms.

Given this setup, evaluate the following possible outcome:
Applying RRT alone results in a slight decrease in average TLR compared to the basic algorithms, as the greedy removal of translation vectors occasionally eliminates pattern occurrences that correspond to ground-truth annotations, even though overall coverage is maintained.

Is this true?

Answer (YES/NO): YES